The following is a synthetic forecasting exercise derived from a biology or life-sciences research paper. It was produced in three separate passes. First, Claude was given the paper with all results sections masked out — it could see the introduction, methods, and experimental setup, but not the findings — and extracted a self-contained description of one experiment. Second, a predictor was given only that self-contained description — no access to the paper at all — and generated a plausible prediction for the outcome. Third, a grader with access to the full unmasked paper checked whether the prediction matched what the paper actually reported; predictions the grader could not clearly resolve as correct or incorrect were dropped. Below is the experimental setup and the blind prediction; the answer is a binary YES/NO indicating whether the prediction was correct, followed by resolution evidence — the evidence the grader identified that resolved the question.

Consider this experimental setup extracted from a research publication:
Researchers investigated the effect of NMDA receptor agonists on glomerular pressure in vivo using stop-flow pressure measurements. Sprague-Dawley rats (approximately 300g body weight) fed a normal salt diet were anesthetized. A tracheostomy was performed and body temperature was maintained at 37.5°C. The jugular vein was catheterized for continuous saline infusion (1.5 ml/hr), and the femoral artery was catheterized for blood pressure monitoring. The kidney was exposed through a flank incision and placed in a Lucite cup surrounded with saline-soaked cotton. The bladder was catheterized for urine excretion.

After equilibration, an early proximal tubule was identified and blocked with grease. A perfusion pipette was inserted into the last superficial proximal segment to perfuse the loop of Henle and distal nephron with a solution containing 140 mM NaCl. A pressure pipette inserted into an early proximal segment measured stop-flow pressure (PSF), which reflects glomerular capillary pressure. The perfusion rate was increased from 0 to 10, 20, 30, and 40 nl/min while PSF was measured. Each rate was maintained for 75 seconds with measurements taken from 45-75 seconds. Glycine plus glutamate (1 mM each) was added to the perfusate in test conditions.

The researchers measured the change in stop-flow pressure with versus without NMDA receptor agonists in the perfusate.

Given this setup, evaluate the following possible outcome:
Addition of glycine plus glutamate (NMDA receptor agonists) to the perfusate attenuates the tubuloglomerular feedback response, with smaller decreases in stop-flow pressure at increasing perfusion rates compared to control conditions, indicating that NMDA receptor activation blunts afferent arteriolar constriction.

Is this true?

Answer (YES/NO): YES